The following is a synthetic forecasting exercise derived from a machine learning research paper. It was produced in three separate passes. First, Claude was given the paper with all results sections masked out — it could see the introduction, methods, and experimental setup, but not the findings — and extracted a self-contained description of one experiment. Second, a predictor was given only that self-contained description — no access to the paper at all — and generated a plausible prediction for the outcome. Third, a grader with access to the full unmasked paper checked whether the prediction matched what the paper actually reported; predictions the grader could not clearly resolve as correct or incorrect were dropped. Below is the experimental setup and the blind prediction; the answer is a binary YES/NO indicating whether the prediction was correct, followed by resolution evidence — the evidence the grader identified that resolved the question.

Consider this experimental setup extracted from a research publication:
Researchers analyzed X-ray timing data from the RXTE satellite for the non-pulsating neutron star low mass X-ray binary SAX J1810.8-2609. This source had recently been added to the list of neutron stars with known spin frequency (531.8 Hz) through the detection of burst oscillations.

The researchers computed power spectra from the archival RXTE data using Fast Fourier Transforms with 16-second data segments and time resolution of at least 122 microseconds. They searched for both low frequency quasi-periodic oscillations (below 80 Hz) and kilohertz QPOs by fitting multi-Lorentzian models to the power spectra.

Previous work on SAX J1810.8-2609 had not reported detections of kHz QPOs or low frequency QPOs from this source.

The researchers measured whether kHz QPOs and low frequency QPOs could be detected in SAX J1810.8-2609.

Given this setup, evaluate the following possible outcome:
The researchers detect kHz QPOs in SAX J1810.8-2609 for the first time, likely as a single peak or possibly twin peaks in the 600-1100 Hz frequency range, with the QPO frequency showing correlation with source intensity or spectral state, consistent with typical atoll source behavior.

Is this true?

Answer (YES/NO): NO